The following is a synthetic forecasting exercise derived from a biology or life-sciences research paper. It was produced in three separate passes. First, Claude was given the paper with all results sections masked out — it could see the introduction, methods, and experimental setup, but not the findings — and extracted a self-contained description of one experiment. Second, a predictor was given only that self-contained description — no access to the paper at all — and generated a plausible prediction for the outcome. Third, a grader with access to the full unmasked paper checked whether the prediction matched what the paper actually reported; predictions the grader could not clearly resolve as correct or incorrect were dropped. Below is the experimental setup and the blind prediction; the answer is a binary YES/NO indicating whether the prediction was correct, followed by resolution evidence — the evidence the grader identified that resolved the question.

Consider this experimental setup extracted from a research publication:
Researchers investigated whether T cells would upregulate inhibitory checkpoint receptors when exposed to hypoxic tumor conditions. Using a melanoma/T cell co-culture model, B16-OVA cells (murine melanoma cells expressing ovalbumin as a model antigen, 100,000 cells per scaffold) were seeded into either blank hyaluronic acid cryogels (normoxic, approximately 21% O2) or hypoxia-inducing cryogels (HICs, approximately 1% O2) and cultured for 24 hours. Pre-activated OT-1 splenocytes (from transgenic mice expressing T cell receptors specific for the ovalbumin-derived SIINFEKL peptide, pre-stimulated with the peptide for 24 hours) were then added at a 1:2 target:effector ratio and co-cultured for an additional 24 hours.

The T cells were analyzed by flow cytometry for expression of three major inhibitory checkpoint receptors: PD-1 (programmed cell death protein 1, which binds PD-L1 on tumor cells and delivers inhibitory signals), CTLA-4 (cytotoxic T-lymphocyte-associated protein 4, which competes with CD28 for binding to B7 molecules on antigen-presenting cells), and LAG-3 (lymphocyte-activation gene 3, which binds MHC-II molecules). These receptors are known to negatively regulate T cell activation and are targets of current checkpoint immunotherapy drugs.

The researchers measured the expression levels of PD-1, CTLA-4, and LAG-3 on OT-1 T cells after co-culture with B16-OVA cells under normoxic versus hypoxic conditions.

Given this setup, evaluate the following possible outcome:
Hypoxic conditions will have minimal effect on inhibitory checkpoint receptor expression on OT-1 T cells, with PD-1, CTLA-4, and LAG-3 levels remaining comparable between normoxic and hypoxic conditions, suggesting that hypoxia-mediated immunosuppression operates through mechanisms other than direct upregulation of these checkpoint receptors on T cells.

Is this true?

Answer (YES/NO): NO